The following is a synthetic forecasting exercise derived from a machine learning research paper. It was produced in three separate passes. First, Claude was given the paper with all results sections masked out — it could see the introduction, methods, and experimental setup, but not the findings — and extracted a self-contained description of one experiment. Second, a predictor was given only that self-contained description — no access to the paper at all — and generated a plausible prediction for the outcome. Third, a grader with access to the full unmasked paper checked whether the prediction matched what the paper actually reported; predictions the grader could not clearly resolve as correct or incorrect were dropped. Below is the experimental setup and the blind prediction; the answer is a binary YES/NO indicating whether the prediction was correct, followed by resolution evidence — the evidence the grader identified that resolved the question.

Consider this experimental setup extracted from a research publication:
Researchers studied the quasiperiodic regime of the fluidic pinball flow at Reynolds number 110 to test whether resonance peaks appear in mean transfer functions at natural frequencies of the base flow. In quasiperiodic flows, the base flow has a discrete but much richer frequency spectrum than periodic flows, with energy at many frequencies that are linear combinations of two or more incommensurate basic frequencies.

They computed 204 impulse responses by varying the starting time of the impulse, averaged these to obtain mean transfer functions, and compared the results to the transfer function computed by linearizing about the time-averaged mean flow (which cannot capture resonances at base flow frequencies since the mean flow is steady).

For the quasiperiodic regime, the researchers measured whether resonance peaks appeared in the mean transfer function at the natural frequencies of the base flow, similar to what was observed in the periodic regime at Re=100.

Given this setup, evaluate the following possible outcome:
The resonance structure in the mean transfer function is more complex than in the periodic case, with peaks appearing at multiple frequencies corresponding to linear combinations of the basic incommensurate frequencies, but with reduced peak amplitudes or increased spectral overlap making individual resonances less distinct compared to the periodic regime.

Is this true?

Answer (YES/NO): NO